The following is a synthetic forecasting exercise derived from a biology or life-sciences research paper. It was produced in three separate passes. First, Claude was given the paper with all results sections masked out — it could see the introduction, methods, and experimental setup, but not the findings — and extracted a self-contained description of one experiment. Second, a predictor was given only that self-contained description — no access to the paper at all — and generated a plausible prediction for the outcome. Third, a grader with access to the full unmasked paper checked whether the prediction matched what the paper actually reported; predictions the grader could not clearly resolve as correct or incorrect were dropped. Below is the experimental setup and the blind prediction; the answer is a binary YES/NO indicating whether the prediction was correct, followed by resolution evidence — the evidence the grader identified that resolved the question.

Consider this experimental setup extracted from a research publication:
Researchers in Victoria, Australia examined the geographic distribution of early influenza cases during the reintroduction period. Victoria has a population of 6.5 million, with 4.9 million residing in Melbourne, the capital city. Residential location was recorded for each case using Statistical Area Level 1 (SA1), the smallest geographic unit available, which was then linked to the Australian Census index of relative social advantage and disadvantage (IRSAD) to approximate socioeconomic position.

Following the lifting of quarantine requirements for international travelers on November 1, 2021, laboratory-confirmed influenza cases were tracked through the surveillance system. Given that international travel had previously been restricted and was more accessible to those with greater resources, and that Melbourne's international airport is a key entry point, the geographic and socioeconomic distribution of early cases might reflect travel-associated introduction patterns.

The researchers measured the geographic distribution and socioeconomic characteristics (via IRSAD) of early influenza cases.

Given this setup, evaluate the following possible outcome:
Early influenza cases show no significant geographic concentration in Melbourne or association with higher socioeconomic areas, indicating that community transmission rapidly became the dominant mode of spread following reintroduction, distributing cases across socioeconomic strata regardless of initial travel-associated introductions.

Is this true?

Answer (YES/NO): NO